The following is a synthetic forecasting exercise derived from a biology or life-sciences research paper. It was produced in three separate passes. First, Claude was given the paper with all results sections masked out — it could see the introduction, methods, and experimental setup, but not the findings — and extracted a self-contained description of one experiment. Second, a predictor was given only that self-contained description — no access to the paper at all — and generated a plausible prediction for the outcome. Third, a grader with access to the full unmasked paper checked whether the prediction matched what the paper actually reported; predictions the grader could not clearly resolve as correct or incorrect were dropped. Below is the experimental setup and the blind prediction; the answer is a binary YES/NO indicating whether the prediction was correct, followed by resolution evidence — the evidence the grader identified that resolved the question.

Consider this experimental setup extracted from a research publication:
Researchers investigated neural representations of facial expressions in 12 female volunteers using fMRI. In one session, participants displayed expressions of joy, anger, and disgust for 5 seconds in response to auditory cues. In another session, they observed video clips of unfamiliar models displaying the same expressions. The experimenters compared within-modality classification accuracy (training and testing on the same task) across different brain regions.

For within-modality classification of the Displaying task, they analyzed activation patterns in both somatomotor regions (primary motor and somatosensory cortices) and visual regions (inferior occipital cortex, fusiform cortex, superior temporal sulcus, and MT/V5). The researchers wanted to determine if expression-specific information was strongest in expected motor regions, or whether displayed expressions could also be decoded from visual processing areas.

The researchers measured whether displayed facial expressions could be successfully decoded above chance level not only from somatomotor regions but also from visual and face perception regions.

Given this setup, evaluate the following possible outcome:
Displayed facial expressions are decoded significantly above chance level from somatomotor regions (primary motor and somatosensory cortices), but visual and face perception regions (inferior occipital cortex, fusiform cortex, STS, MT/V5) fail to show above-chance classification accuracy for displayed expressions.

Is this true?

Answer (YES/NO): NO